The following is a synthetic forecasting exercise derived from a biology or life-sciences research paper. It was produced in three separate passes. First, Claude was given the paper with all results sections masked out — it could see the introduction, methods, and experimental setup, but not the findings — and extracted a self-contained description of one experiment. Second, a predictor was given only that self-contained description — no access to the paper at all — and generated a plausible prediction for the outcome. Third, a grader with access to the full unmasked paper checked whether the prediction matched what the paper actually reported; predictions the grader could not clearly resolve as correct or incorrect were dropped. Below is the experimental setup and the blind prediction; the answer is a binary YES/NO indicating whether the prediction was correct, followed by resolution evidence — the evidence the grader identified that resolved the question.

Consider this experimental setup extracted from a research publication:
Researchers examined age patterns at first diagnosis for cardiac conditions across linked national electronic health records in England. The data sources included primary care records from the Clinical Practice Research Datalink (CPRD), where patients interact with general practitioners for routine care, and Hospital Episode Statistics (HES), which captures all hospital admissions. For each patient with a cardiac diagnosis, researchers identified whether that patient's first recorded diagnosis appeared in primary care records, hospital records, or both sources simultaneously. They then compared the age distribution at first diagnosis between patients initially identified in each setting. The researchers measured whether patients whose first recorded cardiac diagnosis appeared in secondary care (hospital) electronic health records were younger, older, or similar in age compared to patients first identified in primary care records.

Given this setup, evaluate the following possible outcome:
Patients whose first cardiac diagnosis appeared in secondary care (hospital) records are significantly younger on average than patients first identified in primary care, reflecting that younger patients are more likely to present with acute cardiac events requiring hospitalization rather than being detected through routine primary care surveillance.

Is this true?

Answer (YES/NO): NO